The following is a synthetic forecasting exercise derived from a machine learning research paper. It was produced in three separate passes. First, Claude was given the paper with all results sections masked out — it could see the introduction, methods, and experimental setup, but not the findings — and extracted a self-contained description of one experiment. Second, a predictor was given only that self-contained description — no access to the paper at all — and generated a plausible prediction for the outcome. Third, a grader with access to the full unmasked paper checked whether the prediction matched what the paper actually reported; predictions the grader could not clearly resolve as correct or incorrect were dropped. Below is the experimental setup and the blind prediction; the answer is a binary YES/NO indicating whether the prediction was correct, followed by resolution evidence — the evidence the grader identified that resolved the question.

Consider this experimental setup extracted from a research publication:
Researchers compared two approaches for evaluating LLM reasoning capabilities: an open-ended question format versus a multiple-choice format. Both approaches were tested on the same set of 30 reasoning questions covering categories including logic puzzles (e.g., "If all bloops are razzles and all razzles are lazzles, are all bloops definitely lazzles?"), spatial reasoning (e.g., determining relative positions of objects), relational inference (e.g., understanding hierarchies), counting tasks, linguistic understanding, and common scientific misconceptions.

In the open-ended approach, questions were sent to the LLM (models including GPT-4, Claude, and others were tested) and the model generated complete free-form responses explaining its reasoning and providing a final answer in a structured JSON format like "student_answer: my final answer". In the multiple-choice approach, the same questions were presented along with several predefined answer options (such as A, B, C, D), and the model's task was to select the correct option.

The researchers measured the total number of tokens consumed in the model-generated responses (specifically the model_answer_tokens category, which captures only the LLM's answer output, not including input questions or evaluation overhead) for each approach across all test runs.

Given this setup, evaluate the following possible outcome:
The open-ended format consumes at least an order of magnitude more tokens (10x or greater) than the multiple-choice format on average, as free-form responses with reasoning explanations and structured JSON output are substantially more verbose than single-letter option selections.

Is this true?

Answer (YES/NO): NO